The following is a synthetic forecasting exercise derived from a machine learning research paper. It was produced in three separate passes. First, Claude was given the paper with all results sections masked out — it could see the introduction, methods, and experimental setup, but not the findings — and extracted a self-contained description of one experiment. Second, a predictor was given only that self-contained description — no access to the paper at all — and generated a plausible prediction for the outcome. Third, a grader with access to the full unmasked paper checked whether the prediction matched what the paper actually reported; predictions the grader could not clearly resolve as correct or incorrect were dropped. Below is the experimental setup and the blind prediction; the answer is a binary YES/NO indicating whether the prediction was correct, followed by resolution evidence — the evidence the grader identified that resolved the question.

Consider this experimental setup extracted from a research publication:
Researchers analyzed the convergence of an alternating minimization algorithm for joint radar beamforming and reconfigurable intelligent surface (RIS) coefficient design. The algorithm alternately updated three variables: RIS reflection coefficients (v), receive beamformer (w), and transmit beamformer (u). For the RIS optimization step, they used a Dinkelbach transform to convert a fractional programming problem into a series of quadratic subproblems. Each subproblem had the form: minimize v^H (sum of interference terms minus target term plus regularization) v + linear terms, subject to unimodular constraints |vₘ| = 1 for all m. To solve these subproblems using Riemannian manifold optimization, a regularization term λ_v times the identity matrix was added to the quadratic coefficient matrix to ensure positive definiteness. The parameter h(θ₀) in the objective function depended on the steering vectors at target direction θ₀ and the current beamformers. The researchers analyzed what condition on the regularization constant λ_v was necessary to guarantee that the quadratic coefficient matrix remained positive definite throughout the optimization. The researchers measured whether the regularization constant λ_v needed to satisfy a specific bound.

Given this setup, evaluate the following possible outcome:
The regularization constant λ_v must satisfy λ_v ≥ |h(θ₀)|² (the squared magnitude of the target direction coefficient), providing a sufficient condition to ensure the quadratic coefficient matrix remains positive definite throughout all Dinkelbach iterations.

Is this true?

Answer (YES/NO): NO